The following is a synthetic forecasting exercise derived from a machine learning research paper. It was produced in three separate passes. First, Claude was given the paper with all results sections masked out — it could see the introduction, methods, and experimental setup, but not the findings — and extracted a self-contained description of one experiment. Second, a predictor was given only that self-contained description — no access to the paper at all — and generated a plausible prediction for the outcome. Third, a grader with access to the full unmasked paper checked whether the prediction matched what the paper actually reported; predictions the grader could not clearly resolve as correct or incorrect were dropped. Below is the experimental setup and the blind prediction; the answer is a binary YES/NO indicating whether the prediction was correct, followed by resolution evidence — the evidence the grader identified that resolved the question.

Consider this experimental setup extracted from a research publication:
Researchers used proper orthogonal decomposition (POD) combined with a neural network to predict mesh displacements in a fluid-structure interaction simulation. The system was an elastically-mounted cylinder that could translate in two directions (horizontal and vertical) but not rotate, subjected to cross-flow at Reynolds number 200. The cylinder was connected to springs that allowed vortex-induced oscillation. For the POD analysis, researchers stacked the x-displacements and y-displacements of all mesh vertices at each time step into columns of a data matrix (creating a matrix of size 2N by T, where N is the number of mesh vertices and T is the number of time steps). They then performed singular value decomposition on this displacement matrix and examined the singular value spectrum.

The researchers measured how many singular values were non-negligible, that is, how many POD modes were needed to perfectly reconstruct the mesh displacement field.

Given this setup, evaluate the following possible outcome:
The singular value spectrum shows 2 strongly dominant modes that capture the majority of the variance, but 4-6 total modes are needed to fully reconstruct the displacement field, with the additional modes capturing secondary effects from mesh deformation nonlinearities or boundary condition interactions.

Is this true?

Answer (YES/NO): NO